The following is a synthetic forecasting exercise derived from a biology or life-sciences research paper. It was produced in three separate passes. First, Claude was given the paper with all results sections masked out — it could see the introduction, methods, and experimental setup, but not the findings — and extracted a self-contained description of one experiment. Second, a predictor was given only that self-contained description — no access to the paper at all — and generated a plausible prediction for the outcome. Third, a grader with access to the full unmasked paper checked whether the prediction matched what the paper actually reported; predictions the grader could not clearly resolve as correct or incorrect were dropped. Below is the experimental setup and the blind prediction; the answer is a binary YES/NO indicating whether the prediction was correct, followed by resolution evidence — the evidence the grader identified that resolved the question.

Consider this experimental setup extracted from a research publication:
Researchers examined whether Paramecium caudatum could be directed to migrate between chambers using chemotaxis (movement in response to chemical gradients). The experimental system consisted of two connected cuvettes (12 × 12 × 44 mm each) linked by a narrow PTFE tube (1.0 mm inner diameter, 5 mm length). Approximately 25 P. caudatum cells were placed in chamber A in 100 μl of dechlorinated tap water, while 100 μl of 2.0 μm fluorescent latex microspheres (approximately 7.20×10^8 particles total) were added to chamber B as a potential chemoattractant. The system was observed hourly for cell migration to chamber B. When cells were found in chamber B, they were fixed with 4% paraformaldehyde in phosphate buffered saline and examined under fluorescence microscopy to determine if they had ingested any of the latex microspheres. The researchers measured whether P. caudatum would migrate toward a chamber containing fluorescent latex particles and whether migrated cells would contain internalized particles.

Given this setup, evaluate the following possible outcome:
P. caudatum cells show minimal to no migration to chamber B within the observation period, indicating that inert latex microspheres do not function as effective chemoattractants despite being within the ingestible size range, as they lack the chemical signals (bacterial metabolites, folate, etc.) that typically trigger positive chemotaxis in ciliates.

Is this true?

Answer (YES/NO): NO